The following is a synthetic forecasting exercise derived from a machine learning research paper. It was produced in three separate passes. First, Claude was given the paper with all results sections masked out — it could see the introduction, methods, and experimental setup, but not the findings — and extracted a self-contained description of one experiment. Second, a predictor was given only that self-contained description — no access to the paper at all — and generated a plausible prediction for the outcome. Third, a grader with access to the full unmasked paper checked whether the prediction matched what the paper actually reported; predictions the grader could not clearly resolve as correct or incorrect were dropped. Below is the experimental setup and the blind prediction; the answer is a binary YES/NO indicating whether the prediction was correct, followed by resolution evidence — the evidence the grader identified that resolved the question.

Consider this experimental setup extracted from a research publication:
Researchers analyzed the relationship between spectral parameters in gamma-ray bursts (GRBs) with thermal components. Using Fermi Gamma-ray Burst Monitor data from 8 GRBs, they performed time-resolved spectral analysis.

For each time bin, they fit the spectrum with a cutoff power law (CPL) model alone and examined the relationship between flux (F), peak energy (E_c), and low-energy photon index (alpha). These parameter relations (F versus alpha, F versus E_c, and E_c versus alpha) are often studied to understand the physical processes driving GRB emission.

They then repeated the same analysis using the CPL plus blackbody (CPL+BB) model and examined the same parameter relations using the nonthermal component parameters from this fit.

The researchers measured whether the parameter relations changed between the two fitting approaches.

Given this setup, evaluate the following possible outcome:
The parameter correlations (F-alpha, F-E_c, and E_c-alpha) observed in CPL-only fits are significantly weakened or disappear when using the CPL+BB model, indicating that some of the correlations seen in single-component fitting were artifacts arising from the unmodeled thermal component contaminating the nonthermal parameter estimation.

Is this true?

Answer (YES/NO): NO